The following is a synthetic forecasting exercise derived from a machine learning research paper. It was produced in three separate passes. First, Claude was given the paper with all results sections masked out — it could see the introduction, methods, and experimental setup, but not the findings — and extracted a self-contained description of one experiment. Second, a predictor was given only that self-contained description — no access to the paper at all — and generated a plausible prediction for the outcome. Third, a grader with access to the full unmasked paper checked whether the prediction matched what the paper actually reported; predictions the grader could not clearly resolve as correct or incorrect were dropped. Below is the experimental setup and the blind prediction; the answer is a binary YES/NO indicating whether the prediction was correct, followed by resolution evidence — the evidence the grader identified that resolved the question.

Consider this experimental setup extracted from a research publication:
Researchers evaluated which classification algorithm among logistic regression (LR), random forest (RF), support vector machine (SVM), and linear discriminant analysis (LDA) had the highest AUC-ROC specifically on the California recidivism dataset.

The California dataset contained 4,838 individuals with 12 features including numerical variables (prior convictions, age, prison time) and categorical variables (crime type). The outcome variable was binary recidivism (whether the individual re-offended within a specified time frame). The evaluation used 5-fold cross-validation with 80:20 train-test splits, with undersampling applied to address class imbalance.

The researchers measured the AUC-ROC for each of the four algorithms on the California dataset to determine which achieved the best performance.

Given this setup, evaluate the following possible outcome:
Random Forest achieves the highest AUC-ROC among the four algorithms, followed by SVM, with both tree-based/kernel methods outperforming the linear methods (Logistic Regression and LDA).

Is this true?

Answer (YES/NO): NO